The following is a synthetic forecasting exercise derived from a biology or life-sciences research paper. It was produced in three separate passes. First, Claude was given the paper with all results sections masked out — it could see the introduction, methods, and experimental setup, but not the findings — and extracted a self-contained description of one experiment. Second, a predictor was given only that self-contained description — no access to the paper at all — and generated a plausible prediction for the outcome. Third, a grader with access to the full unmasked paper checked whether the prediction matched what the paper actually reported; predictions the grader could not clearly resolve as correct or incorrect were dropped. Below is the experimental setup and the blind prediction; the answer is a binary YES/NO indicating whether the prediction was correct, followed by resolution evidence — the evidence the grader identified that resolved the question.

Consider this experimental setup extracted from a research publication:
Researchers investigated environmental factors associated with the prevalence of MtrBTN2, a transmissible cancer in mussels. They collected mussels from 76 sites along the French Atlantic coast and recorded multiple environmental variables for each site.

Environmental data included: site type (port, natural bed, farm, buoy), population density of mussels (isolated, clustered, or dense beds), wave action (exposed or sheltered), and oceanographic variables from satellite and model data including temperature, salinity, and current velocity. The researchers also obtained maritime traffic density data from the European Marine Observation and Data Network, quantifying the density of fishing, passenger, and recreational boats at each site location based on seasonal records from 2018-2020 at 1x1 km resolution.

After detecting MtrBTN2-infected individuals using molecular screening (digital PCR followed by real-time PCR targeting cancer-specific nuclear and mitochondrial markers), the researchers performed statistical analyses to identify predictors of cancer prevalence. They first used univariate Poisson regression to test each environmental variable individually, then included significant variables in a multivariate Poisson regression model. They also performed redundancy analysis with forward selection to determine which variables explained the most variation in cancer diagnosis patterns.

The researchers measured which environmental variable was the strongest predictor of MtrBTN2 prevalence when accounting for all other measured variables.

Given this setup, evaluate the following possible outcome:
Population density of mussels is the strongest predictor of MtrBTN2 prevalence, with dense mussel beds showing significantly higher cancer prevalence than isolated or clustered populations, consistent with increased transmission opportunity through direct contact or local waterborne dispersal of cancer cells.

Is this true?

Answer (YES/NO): NO